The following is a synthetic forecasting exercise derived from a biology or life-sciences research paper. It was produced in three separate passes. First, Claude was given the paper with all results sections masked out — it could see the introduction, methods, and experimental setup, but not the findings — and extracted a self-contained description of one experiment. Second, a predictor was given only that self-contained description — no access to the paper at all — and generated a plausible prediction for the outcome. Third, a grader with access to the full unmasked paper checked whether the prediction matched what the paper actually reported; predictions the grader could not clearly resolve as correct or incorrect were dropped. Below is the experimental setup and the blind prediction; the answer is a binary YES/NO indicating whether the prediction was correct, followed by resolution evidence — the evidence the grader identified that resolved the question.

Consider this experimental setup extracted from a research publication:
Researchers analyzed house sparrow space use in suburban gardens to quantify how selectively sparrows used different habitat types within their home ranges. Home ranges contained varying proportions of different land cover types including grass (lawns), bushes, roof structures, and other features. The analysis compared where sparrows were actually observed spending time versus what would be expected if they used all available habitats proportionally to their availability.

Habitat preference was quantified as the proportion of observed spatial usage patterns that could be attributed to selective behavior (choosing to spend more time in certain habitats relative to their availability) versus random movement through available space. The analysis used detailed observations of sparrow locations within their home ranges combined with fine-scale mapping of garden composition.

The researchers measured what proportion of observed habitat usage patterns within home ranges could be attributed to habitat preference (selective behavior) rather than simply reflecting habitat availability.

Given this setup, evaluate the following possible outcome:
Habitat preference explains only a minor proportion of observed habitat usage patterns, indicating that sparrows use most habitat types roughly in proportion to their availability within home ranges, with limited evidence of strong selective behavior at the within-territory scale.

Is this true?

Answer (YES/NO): YES